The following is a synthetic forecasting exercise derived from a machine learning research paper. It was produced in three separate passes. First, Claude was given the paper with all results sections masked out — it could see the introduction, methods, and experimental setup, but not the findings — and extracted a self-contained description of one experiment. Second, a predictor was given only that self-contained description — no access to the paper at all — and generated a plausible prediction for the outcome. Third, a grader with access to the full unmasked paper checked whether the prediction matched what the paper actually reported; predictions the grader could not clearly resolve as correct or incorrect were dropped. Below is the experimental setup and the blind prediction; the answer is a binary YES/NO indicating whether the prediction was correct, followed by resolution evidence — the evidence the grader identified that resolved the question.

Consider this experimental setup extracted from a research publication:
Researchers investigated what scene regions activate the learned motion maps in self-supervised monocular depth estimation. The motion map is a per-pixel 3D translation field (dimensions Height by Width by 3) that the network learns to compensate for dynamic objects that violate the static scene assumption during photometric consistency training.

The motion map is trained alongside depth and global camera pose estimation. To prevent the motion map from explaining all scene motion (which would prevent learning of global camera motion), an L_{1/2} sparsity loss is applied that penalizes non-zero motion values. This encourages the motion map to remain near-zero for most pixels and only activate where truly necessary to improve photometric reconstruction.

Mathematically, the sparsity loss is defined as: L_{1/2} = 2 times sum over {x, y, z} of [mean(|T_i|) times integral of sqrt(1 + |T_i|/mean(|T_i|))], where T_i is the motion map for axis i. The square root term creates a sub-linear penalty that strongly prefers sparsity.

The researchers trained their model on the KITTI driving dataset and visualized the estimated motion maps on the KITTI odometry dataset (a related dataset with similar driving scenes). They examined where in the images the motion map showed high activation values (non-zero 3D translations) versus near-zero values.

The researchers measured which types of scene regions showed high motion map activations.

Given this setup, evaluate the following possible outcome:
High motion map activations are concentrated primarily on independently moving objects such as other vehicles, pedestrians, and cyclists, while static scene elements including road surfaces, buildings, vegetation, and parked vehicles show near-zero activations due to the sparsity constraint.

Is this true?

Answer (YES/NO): NO